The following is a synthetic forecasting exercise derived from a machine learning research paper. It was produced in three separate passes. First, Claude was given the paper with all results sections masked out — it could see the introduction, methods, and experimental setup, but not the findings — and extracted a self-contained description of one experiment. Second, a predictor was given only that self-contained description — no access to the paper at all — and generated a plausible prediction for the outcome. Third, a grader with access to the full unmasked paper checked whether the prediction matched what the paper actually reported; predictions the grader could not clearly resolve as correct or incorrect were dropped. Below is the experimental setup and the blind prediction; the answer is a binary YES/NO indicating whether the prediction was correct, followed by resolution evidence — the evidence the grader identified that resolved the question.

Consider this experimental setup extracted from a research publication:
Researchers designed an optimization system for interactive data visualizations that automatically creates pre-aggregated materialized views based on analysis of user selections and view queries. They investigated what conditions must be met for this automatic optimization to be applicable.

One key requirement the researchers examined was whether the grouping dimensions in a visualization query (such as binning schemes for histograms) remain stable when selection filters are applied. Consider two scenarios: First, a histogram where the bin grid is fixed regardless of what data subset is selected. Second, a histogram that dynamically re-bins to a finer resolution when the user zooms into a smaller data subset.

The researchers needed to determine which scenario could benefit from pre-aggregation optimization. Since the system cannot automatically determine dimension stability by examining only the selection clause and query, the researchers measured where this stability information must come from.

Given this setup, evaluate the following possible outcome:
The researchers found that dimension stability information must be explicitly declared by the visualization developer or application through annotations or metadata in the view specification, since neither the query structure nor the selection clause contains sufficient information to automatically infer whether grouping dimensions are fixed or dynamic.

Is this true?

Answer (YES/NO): YES